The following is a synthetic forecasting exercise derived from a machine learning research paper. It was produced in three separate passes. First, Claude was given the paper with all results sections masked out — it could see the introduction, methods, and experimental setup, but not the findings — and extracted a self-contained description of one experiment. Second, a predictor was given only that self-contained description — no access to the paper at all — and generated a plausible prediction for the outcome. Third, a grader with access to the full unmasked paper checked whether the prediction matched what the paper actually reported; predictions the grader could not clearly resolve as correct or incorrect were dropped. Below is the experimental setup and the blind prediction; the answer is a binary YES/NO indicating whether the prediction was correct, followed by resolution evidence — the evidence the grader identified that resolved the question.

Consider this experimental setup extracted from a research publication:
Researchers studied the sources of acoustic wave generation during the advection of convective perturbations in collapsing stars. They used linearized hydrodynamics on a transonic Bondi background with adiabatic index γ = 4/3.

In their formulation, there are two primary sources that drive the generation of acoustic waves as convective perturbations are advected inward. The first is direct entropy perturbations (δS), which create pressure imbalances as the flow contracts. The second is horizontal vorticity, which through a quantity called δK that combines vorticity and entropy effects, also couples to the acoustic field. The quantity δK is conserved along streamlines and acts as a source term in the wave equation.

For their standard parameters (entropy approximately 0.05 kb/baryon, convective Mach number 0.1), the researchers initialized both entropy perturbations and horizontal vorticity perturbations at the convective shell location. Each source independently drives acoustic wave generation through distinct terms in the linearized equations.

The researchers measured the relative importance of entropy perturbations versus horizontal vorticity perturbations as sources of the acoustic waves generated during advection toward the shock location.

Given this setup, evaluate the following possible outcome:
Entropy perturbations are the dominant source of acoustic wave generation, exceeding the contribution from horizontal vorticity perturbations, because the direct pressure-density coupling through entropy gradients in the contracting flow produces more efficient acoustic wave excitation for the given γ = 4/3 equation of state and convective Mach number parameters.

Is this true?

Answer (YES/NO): NO